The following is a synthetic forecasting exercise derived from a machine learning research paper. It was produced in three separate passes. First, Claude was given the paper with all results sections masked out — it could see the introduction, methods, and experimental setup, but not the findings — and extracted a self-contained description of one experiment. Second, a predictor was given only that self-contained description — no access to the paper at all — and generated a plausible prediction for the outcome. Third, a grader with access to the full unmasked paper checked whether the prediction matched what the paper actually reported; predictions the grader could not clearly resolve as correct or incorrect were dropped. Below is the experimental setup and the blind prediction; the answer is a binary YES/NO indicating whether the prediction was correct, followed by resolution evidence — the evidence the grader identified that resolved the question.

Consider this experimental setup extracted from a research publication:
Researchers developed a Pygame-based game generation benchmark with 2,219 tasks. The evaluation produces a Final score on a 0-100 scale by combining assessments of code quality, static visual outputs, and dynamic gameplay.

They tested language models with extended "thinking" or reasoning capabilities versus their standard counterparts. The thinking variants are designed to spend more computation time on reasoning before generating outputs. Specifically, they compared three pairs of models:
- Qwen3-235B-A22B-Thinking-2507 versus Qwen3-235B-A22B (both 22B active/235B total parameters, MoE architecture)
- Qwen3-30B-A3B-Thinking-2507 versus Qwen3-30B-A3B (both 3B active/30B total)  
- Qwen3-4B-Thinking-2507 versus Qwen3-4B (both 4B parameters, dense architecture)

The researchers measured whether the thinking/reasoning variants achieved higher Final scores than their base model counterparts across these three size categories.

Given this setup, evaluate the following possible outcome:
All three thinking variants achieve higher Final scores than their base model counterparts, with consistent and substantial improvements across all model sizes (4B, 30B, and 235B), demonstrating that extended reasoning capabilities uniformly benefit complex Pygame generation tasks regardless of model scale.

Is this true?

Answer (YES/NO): NO